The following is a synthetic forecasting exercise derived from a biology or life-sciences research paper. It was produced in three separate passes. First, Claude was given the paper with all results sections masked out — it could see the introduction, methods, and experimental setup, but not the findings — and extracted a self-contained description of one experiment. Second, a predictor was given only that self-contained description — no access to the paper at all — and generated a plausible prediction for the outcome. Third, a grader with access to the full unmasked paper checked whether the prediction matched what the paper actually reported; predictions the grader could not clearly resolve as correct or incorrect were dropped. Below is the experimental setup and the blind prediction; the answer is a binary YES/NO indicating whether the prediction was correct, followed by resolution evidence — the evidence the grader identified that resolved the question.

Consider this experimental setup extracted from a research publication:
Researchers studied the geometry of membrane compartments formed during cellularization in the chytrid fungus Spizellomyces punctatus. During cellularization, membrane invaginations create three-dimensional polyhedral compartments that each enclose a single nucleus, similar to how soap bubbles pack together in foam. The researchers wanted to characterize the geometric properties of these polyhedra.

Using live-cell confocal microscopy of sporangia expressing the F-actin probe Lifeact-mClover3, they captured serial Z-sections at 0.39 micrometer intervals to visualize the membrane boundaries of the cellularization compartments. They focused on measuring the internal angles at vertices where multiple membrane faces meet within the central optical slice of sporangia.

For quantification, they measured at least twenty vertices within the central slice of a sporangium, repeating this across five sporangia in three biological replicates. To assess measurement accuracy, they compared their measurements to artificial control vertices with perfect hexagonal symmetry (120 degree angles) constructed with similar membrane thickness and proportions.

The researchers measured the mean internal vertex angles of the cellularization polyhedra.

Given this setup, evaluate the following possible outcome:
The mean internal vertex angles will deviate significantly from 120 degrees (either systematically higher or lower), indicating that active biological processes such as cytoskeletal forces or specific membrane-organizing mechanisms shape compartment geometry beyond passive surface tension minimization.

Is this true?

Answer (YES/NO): NO